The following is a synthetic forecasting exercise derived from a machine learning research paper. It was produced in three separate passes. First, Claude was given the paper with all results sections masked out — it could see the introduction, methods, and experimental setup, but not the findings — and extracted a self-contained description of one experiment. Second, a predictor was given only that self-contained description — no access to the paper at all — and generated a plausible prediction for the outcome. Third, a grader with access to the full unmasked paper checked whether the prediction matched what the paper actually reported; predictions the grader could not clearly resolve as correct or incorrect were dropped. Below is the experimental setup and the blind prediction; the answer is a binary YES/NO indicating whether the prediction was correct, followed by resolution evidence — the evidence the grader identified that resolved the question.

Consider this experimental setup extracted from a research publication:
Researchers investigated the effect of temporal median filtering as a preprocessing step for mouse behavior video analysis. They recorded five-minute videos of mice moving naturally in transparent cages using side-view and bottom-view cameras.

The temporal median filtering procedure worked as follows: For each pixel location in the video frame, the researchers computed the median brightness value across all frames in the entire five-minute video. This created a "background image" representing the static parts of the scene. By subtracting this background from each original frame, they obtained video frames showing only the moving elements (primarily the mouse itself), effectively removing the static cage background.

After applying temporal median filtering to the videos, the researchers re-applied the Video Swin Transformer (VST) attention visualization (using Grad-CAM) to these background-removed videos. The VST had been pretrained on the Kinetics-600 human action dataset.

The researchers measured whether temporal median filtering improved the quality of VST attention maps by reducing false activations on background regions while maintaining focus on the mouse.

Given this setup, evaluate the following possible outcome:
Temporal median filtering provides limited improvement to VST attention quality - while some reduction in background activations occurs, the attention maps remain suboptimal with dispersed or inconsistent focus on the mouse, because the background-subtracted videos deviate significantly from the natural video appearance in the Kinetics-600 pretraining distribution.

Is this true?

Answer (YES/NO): NO